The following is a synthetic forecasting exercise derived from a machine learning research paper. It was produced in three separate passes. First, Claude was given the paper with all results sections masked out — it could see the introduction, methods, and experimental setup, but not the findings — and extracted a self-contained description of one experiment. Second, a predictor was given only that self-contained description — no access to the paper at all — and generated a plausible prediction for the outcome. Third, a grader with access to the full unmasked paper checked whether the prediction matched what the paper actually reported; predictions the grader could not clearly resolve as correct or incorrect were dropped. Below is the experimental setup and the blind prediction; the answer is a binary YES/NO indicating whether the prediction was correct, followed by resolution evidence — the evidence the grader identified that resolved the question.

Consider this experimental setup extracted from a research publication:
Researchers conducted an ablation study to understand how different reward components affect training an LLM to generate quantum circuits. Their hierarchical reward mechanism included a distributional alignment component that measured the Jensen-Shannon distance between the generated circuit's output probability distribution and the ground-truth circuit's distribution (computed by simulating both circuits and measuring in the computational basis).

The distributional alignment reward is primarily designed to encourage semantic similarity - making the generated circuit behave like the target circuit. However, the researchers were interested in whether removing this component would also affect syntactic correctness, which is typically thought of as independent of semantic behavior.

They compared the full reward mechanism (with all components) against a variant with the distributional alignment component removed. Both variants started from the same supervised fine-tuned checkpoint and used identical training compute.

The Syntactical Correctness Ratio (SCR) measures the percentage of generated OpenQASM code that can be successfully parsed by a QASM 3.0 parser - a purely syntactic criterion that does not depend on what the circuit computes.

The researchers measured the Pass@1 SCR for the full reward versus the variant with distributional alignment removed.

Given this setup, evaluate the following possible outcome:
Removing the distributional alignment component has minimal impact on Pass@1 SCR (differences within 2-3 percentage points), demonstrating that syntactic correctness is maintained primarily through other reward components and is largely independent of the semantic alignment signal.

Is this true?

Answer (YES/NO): NO